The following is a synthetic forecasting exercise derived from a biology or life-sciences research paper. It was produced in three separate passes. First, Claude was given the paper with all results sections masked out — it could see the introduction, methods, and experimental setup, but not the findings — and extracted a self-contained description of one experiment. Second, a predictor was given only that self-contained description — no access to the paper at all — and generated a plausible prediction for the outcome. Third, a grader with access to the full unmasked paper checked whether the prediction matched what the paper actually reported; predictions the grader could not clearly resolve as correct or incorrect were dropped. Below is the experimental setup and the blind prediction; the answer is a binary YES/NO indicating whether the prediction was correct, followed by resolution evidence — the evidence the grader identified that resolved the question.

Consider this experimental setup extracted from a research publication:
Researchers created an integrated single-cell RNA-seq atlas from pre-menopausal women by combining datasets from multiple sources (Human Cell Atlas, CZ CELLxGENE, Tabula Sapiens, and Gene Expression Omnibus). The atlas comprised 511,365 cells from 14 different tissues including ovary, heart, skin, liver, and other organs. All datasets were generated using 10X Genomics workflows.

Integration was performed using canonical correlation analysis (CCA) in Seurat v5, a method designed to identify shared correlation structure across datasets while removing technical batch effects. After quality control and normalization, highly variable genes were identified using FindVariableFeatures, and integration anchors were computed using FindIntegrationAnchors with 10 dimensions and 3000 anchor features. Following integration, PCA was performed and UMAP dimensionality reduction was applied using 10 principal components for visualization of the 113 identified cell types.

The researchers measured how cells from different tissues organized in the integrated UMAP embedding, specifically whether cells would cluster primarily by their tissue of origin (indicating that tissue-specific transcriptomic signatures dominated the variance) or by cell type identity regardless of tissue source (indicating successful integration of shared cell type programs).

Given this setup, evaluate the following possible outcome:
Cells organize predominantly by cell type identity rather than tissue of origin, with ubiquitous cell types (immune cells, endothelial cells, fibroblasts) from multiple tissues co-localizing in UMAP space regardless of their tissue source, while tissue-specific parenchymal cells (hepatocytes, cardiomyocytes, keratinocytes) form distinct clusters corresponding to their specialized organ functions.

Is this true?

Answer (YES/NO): NO